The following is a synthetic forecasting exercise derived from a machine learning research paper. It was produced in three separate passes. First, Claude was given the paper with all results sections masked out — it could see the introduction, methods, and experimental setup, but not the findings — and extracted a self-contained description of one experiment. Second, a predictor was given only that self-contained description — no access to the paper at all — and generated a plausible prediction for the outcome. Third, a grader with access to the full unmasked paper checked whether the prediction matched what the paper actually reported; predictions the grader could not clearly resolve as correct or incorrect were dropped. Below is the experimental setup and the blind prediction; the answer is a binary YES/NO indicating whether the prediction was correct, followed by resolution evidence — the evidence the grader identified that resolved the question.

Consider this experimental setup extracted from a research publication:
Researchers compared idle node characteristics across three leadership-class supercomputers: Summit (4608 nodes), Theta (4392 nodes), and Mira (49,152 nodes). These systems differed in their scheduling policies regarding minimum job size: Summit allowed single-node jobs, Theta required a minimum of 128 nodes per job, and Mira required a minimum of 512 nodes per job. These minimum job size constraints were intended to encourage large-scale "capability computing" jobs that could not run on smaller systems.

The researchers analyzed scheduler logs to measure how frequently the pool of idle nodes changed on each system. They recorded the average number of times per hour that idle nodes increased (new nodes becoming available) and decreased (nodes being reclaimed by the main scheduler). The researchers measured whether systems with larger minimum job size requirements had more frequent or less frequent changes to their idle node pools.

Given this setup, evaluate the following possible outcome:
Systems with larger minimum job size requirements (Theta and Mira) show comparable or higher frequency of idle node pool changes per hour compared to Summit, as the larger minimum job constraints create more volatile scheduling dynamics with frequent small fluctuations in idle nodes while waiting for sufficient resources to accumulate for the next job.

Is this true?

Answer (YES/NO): NO